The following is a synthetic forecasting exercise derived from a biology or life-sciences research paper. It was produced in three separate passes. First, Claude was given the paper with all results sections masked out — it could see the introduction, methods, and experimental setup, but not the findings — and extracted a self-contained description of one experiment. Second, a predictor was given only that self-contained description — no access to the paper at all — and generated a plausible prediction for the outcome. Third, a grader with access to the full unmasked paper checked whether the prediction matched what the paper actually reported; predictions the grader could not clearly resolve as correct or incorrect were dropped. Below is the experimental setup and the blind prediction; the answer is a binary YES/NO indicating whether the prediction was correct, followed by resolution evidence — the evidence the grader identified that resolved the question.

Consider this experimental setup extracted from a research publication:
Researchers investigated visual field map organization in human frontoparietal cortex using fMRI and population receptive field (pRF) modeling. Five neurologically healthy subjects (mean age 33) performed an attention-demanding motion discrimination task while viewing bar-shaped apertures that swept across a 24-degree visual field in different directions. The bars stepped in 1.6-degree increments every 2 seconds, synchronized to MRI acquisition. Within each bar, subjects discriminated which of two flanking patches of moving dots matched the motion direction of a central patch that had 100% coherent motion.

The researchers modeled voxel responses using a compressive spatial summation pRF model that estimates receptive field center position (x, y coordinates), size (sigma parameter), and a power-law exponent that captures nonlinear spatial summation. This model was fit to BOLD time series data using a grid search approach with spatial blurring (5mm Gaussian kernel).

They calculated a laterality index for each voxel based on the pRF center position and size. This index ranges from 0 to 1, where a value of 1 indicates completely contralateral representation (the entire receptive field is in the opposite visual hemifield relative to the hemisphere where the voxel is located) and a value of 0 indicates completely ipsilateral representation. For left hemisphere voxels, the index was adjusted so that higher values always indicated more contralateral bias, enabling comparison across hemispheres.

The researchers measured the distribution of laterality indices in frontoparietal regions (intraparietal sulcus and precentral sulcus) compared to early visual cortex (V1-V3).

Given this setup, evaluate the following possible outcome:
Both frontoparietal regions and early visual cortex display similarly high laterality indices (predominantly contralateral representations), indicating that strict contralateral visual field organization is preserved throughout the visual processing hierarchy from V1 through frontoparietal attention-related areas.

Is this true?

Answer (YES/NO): NO